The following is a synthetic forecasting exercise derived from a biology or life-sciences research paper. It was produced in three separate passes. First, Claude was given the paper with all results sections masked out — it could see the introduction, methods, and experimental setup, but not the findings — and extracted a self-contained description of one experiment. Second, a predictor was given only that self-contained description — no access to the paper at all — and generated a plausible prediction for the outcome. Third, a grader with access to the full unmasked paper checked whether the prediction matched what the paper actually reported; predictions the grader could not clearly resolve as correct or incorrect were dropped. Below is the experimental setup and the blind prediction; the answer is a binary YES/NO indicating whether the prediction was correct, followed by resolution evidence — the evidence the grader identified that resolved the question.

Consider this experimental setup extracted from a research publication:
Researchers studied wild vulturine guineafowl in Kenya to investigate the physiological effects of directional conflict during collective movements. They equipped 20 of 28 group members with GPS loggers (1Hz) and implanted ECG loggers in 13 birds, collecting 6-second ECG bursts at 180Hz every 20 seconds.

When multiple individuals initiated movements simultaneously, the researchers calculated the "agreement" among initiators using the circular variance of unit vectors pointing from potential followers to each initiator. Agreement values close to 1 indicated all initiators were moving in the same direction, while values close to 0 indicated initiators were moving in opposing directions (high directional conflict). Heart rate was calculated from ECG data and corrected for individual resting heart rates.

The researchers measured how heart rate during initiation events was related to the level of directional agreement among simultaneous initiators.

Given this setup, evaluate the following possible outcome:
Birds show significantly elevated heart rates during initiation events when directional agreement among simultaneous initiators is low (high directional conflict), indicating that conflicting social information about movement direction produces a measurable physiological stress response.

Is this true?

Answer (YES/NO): YES